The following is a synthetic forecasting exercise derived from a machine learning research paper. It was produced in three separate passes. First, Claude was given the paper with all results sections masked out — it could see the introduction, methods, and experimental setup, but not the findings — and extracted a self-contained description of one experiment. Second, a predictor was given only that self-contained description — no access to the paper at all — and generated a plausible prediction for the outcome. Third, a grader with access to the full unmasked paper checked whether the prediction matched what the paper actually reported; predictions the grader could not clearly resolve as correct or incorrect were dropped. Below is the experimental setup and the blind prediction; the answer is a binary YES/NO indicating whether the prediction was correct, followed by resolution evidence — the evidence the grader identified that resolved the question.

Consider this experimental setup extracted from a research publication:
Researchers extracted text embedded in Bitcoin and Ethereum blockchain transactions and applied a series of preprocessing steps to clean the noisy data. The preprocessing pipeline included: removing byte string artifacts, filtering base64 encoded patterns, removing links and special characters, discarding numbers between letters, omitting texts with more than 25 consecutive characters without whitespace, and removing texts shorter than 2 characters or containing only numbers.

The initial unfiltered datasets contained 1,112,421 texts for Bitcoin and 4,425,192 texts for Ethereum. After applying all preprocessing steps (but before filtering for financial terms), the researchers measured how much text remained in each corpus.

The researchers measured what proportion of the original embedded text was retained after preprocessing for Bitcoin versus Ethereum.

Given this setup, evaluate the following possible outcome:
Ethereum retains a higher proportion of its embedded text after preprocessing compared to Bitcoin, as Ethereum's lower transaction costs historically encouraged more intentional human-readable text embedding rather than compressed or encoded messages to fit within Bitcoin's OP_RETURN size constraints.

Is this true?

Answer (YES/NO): YES